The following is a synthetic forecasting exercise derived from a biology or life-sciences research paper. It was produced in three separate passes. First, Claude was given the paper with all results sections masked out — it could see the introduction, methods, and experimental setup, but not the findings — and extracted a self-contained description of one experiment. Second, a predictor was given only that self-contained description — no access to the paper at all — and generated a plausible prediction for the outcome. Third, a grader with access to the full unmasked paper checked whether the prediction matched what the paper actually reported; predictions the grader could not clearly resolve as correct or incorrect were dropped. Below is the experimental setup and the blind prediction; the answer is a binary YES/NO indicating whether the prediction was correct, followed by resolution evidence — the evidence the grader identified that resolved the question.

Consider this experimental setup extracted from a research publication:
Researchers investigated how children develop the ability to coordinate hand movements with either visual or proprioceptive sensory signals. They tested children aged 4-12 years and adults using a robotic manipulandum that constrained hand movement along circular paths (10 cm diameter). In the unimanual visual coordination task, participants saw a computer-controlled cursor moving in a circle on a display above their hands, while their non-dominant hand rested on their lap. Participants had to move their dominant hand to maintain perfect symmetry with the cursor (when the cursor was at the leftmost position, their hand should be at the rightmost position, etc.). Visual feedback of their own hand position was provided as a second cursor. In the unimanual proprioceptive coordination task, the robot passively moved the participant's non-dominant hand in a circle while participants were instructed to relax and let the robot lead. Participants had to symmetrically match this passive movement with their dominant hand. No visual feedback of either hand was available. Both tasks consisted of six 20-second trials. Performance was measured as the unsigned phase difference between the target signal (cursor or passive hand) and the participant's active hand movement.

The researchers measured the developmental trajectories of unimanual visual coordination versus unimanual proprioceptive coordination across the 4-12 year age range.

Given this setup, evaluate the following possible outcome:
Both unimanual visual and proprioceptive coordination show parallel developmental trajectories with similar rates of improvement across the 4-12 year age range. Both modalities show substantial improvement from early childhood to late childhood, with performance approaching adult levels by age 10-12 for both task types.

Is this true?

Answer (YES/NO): YES